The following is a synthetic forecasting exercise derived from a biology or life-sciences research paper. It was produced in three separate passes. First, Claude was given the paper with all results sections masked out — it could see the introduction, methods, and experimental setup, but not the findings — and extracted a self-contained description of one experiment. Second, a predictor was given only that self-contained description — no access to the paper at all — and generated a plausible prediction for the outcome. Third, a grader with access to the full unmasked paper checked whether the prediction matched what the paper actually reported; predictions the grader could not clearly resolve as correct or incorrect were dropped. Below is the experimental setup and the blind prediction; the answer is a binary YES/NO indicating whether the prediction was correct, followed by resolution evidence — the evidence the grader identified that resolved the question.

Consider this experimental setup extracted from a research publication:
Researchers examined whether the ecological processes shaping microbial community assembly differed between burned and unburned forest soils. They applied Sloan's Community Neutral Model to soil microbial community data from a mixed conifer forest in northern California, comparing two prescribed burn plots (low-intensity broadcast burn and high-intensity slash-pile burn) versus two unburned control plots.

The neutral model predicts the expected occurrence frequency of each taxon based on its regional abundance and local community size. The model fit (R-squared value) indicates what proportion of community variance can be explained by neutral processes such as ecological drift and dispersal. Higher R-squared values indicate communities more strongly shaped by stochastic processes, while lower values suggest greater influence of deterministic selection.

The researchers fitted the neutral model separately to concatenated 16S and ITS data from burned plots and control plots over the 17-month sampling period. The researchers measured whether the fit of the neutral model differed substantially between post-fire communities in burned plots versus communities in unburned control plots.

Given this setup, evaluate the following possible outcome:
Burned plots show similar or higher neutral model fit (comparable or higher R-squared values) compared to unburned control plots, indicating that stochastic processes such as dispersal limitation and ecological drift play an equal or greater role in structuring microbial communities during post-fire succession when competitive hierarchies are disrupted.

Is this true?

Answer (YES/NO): YES